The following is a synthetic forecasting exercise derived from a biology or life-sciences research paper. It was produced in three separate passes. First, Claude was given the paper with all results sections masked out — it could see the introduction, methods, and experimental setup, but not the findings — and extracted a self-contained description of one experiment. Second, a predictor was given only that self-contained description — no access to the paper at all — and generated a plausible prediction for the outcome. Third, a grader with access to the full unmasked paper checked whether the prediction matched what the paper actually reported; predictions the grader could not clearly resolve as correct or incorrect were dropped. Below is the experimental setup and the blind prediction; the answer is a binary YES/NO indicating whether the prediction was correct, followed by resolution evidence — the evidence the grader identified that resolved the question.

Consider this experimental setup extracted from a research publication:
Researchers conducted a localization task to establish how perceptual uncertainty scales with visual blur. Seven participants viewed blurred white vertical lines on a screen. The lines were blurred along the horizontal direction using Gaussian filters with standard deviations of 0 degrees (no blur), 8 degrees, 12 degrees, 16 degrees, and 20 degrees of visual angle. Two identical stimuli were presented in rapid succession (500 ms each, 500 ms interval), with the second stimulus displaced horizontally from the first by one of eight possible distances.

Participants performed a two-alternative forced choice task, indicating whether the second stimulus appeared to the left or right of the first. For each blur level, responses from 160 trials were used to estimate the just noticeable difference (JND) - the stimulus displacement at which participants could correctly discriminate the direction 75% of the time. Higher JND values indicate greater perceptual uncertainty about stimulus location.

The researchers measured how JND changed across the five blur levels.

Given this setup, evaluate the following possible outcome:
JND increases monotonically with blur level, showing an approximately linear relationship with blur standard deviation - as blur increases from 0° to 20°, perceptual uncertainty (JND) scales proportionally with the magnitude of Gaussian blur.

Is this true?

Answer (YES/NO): NO